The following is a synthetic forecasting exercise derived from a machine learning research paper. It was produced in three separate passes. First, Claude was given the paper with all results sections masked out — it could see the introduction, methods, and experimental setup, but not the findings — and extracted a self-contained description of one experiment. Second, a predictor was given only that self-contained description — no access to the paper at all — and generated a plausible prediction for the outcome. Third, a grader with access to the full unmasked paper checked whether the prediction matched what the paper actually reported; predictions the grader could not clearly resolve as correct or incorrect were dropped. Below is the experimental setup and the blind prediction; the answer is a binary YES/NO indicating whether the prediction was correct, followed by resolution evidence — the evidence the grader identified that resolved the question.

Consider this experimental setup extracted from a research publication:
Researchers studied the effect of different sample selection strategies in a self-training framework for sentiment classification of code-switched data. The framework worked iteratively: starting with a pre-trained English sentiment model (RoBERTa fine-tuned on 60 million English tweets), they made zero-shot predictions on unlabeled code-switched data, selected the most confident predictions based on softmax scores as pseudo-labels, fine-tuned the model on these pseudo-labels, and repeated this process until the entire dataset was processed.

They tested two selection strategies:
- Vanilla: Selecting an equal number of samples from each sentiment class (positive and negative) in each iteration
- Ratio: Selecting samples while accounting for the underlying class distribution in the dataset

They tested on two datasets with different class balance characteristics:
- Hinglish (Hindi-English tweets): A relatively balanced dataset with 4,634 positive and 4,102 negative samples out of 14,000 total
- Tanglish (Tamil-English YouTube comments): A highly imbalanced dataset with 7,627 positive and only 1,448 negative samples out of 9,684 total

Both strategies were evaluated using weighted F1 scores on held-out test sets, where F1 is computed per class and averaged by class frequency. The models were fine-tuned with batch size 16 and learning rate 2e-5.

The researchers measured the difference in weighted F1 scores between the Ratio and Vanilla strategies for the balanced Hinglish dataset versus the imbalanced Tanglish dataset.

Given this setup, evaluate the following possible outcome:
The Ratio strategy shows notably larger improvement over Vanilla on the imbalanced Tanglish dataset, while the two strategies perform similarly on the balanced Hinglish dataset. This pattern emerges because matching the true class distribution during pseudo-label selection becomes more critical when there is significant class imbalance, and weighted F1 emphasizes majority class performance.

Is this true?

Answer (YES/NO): YES